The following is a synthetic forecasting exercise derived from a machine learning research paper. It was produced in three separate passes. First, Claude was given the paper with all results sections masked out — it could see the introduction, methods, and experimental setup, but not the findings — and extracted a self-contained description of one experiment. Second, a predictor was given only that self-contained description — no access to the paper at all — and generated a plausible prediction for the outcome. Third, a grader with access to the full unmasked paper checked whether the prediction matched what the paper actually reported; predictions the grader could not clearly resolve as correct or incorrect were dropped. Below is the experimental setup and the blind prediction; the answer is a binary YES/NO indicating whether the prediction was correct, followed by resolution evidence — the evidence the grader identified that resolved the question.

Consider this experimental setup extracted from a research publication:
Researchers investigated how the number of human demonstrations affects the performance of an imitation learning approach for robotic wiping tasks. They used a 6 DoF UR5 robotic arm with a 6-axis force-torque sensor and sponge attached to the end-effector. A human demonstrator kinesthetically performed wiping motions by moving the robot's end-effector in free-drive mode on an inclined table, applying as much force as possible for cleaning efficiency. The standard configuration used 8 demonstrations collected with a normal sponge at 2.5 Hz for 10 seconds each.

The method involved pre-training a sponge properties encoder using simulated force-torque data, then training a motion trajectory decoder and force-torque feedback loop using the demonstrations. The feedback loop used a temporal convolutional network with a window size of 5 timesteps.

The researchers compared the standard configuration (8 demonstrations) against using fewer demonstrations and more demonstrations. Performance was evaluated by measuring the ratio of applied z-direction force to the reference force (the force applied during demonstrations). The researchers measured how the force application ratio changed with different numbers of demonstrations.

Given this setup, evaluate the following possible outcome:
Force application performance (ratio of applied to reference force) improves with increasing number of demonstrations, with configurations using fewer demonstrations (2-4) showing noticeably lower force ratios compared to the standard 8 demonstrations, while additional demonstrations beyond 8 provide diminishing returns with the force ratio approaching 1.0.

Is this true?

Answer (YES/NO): NO